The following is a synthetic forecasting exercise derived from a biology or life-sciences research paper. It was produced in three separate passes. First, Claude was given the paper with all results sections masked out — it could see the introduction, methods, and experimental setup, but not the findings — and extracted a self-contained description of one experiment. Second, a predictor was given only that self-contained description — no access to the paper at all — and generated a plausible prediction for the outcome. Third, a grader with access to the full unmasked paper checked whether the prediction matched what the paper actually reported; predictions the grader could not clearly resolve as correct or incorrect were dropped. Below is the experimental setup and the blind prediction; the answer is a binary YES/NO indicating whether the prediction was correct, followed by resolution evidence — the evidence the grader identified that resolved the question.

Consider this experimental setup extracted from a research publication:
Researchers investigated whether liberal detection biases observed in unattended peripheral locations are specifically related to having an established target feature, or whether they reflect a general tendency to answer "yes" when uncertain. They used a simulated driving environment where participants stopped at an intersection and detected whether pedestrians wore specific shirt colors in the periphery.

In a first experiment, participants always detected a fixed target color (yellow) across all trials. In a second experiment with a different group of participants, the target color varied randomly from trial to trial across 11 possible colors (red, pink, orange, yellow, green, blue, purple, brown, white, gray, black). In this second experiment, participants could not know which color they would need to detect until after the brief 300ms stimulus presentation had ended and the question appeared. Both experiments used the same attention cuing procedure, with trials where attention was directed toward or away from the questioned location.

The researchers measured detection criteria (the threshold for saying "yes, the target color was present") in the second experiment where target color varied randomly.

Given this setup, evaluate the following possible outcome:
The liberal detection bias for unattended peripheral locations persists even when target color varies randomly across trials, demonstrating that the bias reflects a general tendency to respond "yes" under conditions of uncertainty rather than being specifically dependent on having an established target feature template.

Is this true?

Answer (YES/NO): NO